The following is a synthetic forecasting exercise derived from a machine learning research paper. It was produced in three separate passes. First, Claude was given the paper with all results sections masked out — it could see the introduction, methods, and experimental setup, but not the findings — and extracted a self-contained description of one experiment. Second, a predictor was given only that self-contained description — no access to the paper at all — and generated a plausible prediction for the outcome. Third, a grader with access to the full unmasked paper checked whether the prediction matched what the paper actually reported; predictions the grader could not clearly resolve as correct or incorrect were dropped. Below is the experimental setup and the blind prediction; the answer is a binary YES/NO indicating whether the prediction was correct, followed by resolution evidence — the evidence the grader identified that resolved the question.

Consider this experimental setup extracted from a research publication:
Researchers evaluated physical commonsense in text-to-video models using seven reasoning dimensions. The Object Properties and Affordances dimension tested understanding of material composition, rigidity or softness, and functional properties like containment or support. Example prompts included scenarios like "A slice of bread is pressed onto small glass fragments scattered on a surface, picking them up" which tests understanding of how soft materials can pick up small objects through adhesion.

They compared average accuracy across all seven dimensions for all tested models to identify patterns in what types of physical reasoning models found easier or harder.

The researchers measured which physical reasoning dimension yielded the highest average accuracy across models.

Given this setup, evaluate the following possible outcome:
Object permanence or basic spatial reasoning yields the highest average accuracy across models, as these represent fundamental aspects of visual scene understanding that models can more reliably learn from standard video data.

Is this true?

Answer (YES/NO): NO